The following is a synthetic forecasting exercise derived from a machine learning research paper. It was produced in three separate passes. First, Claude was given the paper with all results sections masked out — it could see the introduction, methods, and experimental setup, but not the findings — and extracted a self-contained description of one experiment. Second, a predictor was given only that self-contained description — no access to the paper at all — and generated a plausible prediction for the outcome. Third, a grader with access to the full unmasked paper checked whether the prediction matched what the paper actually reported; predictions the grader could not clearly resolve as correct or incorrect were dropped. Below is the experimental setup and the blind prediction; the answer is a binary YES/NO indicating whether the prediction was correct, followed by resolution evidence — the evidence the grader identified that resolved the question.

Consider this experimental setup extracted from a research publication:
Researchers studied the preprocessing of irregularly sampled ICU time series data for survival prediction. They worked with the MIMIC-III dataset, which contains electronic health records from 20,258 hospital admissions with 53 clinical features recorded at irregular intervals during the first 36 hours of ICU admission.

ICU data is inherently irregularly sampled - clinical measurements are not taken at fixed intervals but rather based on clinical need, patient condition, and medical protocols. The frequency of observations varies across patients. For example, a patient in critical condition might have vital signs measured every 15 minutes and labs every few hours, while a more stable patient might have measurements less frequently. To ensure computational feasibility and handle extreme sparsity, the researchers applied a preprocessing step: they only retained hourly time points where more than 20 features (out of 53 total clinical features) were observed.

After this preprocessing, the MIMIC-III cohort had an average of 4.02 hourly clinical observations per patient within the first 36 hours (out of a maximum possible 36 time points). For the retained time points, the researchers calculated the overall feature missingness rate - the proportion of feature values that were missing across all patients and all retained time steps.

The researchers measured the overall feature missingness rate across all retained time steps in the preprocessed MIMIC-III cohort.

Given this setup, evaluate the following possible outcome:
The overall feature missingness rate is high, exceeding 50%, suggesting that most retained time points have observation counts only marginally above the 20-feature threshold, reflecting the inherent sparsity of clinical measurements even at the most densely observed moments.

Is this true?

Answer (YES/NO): YES